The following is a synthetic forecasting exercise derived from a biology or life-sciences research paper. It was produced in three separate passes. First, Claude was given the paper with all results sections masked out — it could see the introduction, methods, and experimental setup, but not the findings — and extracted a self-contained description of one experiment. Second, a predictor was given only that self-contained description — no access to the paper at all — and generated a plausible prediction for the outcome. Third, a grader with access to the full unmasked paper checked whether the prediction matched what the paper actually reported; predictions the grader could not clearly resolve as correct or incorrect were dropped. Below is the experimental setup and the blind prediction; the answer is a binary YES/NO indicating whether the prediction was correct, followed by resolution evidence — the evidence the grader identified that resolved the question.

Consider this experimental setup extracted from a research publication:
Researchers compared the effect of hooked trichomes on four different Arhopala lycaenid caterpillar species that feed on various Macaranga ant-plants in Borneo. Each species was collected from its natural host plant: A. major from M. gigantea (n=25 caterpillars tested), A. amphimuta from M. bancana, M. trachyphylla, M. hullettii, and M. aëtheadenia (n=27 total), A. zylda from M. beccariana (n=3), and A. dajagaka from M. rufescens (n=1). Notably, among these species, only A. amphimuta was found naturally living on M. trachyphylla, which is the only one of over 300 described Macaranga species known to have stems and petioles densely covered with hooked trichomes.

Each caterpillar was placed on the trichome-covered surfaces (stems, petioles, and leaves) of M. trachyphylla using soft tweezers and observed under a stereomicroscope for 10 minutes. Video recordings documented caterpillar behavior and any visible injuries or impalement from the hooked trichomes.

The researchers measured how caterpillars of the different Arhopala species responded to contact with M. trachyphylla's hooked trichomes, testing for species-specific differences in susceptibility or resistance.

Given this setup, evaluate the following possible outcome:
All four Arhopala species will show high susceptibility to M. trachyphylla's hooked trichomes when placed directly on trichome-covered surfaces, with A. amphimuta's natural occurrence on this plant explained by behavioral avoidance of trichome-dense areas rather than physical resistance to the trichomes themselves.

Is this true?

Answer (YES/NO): NO